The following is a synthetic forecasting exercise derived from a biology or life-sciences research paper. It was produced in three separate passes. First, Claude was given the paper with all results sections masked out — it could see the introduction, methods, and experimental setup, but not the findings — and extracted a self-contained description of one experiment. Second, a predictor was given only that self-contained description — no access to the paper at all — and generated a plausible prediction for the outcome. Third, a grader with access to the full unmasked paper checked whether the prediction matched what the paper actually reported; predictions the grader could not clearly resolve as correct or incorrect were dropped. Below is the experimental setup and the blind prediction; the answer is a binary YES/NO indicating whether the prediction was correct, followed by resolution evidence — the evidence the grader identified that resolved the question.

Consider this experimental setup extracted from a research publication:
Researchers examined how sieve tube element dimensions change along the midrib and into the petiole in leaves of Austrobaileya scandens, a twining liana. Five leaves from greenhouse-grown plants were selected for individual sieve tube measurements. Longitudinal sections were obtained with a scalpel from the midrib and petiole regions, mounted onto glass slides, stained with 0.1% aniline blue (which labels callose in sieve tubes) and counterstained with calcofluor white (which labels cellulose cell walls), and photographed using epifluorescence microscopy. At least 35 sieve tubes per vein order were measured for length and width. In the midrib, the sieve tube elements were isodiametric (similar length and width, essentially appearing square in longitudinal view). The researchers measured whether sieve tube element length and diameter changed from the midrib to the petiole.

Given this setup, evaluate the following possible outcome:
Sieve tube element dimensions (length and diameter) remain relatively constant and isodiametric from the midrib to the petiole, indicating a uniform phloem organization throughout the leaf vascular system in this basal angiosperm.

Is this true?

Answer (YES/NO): NO